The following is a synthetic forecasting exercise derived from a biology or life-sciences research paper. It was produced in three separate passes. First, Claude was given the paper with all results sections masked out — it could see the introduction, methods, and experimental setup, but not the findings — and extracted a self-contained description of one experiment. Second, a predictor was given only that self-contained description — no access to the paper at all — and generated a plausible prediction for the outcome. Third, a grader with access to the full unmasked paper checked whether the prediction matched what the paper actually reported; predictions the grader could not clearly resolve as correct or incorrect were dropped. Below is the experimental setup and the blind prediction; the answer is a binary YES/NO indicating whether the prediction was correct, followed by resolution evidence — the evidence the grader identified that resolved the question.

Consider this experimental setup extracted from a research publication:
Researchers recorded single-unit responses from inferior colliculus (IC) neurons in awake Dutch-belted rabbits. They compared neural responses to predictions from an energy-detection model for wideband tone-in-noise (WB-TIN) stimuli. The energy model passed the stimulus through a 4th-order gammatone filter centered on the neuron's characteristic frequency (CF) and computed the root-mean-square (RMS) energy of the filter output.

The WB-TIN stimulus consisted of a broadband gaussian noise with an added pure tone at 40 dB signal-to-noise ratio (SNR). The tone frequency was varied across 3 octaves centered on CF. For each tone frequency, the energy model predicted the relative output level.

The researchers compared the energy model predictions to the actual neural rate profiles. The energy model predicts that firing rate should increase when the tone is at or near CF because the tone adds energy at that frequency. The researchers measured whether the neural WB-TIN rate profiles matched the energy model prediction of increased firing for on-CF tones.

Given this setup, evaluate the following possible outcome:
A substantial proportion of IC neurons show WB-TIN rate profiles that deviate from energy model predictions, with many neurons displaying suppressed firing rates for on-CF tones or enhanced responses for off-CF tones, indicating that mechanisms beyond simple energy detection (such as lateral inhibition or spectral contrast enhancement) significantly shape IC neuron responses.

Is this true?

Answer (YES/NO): NO